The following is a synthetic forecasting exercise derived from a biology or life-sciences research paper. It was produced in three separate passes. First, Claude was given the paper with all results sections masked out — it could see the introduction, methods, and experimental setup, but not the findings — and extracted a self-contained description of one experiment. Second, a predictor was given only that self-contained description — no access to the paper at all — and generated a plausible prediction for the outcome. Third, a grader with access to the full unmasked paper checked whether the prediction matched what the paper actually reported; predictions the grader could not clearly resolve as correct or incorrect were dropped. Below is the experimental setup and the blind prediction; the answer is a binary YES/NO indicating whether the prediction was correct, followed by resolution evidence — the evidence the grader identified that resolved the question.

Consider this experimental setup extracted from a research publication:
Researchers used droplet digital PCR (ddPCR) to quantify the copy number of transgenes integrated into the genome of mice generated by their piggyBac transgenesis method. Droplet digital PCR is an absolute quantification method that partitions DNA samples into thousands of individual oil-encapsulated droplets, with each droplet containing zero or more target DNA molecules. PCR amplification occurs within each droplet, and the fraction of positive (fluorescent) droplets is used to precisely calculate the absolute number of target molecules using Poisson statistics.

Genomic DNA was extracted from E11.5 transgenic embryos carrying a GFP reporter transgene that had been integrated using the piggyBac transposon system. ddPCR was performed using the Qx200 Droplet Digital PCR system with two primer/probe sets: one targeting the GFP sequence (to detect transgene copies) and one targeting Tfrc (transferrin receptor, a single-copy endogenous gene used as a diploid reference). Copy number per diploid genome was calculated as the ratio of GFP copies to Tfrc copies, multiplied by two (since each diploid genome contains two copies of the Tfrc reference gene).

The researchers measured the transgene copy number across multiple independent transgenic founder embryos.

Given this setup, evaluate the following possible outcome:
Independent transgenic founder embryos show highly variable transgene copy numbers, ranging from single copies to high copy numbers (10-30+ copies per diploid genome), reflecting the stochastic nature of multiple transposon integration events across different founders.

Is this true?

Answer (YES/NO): NO